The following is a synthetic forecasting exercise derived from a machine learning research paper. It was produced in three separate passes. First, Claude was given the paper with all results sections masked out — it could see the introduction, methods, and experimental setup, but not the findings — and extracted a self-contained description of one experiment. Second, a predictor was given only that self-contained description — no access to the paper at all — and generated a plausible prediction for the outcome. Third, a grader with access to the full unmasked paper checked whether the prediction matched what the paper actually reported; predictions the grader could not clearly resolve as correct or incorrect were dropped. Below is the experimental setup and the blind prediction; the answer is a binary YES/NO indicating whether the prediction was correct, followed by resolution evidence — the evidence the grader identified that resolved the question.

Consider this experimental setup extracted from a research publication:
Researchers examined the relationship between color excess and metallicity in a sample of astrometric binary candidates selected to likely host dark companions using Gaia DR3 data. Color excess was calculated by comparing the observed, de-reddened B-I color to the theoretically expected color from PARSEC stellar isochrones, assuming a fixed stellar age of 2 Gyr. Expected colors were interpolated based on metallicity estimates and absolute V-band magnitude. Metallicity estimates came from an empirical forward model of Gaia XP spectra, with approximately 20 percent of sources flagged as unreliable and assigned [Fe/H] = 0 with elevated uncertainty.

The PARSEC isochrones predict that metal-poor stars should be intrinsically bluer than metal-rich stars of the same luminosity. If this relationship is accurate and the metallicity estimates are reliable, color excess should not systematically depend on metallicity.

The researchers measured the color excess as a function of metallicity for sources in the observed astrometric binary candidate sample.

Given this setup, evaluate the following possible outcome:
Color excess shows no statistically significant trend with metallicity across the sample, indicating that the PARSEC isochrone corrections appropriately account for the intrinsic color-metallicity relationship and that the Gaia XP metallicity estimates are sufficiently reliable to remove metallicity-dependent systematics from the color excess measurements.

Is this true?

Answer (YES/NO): NO